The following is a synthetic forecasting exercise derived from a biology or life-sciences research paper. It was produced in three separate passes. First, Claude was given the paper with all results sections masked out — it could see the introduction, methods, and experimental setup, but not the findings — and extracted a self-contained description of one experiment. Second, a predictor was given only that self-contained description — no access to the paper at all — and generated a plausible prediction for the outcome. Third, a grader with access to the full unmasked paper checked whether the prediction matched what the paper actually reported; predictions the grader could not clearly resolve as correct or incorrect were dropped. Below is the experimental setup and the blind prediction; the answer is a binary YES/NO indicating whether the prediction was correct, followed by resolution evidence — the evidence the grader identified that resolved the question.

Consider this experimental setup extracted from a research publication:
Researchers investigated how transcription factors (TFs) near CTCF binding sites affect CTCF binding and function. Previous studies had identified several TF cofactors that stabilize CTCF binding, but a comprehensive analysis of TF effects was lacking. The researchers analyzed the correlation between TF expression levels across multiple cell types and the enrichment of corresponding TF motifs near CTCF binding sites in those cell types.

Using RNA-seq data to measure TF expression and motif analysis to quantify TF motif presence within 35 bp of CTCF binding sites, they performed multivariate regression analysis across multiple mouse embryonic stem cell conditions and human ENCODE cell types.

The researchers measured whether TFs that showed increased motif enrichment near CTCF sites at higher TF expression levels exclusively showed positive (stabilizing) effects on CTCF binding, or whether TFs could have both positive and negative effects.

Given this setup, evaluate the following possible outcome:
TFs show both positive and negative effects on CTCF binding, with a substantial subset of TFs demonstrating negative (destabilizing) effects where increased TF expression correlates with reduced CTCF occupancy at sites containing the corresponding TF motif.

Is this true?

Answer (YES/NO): YES